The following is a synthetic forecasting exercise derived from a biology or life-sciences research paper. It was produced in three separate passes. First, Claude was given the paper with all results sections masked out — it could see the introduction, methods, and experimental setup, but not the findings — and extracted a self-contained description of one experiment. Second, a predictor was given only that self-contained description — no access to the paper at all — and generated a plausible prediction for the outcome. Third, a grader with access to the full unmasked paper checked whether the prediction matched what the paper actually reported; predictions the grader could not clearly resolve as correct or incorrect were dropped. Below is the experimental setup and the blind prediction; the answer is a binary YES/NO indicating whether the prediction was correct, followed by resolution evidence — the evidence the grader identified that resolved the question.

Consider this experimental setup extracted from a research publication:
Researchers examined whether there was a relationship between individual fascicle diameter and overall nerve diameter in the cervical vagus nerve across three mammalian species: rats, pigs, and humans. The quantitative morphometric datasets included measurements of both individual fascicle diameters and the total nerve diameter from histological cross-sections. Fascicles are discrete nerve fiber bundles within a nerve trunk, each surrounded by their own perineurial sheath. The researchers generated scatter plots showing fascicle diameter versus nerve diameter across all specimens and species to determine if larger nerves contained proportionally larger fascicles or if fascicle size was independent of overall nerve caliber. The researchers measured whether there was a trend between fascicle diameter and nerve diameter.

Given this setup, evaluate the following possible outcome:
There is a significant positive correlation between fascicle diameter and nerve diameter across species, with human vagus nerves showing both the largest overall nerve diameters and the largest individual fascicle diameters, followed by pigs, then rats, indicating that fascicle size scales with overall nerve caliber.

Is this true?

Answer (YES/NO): NO